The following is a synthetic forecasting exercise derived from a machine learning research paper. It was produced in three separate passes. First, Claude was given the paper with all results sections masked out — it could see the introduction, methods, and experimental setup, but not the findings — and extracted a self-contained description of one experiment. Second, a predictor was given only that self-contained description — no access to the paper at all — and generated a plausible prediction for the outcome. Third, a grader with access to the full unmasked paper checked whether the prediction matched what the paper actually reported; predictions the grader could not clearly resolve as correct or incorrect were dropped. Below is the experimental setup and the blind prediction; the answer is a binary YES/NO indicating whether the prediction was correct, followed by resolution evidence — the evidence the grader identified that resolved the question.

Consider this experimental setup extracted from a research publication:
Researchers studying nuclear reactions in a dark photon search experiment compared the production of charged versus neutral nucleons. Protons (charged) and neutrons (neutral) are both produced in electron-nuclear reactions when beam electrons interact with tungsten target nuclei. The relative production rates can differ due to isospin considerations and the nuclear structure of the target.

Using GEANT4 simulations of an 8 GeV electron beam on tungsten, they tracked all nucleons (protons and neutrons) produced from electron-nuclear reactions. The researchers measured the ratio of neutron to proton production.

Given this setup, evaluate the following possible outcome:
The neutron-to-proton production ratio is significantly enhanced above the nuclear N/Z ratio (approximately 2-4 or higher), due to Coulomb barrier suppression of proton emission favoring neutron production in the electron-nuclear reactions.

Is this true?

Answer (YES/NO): YES